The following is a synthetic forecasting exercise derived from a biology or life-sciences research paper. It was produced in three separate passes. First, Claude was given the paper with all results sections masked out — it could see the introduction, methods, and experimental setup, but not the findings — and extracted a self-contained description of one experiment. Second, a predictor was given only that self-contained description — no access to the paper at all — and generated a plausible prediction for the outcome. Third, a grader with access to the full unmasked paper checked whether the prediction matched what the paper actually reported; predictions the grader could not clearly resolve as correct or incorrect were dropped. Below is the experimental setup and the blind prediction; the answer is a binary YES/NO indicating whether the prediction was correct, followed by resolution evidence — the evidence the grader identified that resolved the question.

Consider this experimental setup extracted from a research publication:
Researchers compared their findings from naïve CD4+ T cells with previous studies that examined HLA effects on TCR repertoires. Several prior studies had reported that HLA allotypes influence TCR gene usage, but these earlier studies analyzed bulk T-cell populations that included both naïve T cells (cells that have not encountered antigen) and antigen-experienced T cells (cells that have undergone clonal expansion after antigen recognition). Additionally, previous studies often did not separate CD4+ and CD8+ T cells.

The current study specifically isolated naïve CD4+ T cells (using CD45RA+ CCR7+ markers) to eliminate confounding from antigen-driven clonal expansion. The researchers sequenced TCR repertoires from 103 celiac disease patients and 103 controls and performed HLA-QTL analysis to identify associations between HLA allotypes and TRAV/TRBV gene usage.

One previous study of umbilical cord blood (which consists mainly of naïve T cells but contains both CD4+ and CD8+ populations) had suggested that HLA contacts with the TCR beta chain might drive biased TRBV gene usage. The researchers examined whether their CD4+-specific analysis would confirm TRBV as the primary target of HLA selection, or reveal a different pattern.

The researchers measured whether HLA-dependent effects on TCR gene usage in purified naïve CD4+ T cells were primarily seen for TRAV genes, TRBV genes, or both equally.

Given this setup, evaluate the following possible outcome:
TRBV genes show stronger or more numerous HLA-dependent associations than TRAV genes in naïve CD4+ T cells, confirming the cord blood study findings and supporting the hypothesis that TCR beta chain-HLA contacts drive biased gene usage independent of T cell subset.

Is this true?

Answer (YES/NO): NO